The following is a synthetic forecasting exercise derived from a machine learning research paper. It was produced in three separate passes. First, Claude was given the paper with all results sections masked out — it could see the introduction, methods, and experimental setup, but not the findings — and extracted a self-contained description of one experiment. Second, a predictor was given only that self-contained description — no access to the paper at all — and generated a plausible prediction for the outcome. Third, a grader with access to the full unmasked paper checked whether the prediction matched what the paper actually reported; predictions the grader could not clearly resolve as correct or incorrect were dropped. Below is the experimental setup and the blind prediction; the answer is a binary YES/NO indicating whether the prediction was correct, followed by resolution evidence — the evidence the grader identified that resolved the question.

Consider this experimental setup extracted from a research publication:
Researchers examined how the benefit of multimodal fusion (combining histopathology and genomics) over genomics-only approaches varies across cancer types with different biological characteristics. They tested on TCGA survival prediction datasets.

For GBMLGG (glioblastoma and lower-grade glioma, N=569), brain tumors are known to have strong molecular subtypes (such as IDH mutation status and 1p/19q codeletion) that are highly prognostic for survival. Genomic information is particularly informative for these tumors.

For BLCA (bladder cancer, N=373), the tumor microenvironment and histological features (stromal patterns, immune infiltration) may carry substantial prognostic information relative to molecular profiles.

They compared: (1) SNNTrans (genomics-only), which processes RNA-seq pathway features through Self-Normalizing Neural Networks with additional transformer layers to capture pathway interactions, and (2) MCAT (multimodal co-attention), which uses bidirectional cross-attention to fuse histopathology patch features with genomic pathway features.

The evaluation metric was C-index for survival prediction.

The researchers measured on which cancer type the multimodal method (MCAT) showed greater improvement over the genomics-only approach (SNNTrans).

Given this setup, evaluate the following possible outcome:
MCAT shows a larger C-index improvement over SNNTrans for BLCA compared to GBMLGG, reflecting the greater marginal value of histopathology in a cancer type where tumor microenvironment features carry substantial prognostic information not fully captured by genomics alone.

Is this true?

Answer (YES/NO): YES